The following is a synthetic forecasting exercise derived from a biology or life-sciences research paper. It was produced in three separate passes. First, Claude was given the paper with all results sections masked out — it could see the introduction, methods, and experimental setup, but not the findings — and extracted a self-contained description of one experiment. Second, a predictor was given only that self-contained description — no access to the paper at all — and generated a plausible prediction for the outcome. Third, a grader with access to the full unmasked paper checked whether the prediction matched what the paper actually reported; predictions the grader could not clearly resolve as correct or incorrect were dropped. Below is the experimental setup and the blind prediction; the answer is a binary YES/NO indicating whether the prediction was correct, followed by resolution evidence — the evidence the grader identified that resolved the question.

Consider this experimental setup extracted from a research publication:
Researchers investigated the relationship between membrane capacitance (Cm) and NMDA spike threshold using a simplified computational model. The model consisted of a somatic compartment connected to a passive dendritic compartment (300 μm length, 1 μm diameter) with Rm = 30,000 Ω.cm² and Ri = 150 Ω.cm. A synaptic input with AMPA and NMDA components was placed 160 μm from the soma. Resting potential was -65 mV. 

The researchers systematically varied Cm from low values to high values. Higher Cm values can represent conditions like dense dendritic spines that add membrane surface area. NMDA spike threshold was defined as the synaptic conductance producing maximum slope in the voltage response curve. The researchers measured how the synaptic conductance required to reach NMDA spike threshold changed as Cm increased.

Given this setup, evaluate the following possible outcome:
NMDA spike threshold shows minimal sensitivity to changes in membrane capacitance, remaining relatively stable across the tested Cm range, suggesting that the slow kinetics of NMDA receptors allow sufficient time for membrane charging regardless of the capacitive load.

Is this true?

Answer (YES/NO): YES